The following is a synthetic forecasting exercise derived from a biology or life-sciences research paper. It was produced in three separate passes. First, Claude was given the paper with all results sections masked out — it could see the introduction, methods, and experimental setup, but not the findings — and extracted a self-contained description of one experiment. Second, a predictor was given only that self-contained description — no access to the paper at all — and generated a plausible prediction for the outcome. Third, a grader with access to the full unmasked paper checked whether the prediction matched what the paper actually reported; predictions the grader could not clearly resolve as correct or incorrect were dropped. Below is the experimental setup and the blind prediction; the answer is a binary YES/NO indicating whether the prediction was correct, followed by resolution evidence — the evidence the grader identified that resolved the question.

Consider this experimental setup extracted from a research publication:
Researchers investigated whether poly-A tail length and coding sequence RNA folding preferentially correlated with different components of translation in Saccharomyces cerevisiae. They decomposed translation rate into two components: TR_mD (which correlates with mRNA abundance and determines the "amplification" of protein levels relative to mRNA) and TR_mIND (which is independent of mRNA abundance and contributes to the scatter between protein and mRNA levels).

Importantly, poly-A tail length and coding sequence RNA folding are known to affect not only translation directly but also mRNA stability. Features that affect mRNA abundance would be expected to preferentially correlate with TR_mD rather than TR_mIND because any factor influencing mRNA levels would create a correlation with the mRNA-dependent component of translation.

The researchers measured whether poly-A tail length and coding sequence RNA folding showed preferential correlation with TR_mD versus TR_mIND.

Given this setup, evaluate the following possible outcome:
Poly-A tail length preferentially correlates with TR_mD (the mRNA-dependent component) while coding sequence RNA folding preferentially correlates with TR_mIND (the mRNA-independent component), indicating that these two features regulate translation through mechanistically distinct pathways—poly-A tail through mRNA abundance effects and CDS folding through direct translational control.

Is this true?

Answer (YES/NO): NO